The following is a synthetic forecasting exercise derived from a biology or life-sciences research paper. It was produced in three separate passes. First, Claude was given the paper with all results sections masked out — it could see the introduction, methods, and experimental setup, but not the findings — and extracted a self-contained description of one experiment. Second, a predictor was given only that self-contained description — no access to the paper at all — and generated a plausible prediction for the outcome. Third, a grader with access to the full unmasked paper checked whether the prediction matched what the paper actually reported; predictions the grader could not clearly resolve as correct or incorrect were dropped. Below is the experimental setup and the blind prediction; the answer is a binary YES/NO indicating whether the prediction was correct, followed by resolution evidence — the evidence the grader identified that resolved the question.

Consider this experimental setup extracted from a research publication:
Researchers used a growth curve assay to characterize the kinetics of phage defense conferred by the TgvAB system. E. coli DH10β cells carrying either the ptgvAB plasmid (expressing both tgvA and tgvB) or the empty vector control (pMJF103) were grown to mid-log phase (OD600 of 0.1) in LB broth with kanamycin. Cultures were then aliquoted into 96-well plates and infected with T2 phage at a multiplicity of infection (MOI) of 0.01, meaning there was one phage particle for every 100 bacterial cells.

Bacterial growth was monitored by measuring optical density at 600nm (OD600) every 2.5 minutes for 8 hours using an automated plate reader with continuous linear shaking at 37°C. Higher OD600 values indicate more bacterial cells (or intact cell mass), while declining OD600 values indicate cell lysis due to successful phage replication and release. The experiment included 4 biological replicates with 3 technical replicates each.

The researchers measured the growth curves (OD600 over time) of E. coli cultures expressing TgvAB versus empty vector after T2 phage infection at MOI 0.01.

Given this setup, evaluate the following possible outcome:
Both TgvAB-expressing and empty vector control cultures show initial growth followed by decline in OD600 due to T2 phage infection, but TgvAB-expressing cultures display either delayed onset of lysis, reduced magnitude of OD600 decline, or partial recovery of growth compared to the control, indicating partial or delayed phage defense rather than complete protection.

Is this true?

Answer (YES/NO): NO